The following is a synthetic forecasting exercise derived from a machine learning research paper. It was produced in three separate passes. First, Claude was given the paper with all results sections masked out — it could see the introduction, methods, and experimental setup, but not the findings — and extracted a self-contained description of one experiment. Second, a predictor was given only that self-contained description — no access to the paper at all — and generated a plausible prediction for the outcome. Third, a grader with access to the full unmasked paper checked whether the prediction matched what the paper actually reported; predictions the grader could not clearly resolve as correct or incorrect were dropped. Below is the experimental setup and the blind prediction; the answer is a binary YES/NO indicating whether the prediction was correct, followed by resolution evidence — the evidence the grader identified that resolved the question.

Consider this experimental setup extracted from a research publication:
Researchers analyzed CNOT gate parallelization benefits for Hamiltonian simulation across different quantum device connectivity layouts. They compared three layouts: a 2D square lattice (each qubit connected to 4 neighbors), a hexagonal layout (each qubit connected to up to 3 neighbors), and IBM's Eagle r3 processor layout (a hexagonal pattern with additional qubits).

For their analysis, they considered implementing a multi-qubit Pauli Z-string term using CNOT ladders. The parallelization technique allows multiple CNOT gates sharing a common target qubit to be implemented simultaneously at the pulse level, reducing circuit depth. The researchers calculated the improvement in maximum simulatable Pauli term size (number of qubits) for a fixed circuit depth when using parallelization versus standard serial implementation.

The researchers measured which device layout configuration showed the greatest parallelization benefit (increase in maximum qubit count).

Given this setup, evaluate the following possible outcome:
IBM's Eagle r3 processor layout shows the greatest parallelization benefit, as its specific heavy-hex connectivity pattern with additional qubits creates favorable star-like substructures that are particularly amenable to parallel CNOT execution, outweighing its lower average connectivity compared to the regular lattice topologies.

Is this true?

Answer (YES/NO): NO